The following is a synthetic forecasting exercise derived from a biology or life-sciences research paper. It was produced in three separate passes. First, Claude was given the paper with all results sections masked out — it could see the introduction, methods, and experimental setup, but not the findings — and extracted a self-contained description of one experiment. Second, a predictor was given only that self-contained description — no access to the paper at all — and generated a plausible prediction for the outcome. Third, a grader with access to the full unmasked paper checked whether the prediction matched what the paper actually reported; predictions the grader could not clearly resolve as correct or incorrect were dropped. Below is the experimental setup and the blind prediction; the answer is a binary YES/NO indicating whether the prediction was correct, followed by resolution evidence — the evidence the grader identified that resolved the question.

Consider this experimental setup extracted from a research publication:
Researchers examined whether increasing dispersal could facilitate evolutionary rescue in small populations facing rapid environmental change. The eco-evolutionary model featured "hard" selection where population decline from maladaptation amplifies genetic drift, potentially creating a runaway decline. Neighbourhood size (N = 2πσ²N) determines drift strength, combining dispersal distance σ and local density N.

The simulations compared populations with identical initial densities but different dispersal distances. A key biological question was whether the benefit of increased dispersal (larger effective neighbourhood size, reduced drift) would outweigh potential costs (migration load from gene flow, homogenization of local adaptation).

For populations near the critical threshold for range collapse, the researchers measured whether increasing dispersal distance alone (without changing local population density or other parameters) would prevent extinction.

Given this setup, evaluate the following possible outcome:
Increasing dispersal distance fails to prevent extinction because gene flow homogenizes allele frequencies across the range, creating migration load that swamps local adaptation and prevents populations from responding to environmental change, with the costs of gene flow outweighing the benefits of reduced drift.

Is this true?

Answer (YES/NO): NO